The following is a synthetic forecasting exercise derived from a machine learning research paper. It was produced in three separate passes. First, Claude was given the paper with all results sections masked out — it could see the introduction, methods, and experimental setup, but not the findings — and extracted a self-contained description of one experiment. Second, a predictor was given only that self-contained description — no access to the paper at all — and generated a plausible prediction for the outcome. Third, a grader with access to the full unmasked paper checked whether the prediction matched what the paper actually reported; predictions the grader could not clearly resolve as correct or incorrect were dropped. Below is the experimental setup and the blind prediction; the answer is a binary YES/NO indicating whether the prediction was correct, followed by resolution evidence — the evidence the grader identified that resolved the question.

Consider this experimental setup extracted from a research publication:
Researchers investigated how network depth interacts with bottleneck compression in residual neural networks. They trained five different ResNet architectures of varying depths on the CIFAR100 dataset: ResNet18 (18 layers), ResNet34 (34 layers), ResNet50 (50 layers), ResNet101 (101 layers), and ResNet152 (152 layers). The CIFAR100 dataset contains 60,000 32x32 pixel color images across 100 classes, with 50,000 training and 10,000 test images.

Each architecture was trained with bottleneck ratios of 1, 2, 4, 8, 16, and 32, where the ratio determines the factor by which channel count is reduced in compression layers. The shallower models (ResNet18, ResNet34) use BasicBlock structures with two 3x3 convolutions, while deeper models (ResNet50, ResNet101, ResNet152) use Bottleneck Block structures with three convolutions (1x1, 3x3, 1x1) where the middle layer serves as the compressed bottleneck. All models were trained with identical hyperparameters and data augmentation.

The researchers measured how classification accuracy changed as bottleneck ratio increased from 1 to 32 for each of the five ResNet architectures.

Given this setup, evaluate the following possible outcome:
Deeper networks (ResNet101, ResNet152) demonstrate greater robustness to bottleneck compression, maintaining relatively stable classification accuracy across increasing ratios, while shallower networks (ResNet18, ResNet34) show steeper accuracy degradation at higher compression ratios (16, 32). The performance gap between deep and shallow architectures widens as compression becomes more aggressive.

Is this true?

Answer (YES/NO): YES